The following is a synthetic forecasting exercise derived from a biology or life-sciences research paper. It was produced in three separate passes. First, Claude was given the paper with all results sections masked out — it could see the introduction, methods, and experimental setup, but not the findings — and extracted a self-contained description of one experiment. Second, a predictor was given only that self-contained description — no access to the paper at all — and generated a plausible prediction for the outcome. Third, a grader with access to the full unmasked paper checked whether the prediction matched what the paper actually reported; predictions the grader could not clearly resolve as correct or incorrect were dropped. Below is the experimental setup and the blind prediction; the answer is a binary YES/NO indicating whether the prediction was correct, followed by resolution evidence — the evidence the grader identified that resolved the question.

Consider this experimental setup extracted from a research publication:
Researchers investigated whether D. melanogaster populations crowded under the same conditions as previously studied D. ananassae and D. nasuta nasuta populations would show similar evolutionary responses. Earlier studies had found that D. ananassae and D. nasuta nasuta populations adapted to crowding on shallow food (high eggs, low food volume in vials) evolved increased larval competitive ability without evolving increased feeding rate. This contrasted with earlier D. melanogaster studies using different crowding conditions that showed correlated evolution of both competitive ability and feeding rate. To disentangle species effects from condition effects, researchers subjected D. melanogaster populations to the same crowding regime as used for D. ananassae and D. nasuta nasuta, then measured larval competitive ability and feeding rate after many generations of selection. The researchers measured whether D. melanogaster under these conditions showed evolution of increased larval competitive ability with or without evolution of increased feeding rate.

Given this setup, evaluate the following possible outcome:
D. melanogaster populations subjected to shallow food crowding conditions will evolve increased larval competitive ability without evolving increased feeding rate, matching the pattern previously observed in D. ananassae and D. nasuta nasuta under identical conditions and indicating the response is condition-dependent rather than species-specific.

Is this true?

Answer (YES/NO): YES